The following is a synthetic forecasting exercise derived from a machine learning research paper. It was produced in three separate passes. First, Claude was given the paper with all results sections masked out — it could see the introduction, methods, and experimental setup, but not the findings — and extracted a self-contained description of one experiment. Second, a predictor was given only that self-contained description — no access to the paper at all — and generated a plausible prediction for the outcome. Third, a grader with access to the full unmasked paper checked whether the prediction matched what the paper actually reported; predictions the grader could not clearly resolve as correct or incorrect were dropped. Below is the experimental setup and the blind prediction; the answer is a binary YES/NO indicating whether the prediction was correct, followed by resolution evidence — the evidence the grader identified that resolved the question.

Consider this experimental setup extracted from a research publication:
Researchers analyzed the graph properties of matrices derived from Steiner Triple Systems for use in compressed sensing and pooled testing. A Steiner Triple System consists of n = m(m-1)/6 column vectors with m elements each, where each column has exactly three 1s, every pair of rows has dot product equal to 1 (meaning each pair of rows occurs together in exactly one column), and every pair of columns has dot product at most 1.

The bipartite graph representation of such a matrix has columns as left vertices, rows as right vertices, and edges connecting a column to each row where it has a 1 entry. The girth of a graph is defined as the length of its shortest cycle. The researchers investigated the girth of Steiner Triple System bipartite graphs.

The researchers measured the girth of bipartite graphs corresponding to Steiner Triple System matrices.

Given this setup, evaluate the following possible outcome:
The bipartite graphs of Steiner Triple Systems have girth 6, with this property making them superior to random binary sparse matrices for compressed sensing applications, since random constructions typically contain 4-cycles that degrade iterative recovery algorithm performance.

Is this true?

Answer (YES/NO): NO